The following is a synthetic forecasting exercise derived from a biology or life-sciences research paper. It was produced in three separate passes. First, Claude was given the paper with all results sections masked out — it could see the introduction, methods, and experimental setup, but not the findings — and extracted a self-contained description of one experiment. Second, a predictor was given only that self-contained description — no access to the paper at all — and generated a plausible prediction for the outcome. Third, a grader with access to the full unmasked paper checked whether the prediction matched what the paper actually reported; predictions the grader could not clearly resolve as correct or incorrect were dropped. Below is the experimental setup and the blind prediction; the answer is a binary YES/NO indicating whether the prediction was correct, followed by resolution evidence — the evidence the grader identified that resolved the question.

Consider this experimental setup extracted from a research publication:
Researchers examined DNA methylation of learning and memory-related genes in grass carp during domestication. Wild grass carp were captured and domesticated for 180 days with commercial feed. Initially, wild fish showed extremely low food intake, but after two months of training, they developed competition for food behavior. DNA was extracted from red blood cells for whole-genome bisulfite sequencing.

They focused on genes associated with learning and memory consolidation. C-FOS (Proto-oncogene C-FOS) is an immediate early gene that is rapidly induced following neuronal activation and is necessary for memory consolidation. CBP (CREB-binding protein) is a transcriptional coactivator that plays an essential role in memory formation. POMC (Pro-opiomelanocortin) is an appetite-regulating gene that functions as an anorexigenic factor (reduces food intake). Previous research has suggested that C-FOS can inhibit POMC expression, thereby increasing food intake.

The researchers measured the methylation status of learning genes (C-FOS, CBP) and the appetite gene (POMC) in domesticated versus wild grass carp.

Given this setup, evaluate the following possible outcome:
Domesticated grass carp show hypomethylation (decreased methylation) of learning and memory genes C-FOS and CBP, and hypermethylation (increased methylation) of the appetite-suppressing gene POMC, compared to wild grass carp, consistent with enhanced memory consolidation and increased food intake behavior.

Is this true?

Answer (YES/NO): YES